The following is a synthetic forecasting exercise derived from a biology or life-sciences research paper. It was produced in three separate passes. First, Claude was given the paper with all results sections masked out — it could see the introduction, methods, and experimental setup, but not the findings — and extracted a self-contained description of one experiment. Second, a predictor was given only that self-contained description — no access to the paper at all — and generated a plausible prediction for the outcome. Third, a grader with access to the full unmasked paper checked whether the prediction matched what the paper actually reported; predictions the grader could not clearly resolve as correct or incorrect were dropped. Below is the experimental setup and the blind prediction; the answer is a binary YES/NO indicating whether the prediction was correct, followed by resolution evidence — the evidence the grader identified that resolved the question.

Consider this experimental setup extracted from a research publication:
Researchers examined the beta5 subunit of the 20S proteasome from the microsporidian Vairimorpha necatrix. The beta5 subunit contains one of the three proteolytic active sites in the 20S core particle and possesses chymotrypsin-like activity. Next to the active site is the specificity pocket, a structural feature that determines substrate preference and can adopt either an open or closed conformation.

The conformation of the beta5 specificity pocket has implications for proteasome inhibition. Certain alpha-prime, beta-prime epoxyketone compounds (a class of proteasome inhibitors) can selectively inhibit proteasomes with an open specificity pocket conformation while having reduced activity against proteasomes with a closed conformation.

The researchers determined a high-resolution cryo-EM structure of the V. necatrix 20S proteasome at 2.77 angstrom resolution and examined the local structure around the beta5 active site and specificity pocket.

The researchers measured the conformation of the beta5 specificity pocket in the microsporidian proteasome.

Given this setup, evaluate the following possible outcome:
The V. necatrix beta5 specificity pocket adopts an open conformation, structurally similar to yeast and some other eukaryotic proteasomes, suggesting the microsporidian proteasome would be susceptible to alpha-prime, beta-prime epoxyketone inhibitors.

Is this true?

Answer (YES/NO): YES